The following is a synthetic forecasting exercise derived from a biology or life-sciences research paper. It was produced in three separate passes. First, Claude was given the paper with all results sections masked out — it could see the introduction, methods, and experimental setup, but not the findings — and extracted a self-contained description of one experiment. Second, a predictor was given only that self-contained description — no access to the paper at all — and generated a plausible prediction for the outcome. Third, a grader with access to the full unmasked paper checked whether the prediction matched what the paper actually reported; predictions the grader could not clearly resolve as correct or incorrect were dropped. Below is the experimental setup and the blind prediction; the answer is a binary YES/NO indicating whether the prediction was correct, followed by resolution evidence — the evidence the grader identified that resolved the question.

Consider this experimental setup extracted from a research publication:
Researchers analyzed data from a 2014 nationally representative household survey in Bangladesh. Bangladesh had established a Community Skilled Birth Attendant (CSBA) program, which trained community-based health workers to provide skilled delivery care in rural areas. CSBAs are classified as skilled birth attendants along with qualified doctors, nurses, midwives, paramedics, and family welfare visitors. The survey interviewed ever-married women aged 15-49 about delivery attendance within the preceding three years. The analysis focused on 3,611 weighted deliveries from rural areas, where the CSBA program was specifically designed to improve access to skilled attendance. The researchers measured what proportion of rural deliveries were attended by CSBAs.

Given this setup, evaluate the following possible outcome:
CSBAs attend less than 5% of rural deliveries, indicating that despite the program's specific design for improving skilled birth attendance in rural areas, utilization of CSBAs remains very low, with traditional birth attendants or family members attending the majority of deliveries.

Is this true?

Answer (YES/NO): YES